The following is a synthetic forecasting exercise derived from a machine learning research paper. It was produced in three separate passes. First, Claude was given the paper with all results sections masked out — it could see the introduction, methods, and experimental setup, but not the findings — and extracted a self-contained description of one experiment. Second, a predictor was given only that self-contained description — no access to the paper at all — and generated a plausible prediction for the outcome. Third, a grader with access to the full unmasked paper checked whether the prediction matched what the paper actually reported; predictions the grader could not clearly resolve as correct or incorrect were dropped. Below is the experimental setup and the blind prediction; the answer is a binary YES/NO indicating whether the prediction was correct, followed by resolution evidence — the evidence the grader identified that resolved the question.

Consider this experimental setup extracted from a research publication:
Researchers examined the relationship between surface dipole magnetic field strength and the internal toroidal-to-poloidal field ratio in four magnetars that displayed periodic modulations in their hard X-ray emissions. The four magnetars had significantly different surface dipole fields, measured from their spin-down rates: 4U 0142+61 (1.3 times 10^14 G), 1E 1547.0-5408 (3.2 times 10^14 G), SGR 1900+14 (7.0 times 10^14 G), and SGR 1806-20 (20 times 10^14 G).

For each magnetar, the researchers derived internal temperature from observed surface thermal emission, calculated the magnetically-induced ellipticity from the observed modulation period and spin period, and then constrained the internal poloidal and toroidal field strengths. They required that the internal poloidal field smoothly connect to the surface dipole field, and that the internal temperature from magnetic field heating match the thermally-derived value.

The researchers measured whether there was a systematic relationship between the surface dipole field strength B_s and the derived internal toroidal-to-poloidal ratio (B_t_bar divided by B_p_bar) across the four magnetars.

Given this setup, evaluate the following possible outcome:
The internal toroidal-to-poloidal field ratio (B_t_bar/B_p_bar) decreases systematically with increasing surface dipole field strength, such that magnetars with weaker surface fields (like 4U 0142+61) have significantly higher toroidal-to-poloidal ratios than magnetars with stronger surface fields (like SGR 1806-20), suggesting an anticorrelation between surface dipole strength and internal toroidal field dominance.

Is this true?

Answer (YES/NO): YES